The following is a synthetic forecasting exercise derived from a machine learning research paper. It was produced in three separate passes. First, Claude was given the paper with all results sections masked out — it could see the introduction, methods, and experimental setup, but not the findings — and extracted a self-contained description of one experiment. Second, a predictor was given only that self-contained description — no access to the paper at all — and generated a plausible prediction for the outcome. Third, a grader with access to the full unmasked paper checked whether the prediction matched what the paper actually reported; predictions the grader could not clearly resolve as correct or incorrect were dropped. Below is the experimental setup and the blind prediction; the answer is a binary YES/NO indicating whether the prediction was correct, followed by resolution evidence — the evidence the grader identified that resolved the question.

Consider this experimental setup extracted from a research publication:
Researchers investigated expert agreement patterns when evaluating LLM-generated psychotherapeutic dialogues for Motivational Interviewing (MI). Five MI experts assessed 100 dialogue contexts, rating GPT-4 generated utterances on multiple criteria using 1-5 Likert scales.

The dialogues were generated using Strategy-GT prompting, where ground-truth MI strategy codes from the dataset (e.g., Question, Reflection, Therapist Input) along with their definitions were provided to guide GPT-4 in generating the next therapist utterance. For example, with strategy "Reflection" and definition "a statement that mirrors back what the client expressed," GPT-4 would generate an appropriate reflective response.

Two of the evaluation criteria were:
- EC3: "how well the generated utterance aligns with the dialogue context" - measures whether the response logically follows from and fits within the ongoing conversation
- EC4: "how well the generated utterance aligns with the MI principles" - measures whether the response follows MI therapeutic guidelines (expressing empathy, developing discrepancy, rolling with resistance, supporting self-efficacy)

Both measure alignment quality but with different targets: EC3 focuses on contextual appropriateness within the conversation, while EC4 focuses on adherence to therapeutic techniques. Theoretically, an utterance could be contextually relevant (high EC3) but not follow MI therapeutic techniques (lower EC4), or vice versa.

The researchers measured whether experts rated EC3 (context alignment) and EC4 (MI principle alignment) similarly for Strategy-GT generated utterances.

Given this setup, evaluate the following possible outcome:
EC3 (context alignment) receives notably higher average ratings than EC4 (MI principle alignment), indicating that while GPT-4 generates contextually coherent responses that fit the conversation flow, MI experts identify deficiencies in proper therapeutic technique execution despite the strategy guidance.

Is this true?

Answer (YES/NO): NO